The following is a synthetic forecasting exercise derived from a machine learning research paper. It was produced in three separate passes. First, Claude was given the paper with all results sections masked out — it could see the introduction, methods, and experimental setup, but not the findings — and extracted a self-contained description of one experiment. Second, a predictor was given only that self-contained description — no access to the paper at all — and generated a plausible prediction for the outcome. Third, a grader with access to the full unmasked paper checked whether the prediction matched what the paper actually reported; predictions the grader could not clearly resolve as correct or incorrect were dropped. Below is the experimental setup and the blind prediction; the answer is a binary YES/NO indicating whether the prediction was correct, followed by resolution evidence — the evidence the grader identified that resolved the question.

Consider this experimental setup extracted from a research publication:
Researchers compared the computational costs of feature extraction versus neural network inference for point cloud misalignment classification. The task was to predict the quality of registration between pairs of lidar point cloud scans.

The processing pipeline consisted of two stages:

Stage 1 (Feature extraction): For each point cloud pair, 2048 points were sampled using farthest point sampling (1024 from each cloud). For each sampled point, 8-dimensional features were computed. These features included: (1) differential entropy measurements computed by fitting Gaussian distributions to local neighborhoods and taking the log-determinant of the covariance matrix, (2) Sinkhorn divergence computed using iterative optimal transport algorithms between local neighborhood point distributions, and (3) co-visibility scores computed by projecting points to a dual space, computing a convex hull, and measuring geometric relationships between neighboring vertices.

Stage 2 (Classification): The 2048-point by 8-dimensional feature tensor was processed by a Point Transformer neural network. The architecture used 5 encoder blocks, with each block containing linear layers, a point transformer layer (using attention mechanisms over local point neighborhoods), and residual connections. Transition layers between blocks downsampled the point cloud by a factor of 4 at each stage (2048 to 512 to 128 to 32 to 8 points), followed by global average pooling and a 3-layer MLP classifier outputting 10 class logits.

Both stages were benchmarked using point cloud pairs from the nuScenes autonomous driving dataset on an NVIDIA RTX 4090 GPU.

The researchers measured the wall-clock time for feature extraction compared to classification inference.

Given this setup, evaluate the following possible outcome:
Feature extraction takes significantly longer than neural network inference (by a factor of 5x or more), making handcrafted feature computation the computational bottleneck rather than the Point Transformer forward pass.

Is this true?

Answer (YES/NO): YES